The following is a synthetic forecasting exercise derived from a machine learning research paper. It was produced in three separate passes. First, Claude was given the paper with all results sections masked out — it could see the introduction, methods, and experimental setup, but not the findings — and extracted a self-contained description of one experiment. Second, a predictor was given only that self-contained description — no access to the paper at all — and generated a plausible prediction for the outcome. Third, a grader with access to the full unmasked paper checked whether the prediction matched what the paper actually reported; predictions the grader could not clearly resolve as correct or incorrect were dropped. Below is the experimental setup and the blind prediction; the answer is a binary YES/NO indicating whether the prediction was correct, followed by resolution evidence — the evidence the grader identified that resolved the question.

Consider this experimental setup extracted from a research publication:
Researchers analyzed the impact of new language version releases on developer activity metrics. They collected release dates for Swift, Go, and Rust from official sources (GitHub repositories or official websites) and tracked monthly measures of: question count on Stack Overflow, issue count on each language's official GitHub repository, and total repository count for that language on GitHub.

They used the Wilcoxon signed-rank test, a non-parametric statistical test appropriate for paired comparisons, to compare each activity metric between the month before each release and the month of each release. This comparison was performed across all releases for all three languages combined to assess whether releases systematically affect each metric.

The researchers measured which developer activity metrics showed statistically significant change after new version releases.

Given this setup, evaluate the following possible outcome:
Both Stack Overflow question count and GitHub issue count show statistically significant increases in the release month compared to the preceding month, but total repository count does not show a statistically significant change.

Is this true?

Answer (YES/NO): NO